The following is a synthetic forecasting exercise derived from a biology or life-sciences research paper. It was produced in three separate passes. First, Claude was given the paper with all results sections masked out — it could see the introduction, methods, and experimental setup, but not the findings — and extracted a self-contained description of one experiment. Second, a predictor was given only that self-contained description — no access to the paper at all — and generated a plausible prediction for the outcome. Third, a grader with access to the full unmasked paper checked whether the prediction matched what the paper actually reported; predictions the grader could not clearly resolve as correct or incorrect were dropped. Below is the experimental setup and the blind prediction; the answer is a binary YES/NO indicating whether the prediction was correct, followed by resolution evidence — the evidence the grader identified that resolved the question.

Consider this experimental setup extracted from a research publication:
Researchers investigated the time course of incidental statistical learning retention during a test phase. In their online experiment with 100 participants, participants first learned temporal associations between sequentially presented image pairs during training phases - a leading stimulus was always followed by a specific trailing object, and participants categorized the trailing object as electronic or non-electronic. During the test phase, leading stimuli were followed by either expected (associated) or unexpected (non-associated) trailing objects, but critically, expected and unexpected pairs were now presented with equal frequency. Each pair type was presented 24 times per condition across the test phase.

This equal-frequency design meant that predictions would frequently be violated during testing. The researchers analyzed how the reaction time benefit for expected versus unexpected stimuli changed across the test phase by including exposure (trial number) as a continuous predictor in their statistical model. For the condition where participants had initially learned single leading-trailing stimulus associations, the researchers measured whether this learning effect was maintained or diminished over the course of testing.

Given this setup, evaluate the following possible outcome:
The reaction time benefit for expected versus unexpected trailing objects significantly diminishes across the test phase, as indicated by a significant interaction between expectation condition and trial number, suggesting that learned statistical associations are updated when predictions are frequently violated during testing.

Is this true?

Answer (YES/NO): YES